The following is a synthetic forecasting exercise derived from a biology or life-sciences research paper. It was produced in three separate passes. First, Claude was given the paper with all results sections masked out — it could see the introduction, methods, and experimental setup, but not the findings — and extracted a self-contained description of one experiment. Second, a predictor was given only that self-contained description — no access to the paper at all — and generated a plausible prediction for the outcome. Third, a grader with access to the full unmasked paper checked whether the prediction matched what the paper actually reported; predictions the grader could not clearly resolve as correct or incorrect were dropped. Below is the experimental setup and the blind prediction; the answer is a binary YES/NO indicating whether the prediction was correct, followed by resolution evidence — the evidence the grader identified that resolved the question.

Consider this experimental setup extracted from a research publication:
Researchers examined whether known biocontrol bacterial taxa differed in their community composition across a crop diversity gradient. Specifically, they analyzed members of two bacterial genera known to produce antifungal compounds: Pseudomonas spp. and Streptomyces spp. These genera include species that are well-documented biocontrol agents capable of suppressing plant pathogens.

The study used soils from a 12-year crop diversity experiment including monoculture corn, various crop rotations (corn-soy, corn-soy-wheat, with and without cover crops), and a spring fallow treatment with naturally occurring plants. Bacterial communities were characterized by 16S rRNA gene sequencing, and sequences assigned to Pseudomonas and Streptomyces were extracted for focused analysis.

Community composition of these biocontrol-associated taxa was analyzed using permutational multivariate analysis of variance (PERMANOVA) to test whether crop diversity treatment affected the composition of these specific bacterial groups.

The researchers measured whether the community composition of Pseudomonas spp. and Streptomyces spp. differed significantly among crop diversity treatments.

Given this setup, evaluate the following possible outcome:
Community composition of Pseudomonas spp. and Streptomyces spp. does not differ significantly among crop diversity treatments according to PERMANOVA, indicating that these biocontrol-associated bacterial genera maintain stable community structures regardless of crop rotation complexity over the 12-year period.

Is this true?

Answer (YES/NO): YES